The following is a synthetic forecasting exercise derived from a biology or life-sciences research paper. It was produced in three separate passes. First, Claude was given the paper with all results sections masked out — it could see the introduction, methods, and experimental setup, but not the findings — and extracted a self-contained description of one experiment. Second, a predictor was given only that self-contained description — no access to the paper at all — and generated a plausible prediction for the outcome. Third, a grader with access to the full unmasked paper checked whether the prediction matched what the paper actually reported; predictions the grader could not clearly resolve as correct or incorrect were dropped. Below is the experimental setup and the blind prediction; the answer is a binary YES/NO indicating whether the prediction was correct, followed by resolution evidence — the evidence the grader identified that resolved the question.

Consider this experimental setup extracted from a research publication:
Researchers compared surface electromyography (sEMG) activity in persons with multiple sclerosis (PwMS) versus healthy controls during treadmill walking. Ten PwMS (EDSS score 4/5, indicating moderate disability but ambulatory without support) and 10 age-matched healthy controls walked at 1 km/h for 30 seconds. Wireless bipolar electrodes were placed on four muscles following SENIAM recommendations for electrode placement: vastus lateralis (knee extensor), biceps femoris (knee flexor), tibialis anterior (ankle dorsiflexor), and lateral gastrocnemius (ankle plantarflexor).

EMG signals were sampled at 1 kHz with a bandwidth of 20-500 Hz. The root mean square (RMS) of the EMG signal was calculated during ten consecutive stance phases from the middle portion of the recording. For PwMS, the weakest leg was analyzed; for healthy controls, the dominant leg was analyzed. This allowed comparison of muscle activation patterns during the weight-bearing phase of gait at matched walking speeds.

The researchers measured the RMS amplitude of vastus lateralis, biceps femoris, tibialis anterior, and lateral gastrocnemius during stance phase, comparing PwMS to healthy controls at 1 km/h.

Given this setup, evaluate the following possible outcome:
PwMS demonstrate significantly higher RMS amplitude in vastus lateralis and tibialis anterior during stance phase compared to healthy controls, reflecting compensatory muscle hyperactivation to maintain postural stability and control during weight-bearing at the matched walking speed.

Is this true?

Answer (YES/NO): NO